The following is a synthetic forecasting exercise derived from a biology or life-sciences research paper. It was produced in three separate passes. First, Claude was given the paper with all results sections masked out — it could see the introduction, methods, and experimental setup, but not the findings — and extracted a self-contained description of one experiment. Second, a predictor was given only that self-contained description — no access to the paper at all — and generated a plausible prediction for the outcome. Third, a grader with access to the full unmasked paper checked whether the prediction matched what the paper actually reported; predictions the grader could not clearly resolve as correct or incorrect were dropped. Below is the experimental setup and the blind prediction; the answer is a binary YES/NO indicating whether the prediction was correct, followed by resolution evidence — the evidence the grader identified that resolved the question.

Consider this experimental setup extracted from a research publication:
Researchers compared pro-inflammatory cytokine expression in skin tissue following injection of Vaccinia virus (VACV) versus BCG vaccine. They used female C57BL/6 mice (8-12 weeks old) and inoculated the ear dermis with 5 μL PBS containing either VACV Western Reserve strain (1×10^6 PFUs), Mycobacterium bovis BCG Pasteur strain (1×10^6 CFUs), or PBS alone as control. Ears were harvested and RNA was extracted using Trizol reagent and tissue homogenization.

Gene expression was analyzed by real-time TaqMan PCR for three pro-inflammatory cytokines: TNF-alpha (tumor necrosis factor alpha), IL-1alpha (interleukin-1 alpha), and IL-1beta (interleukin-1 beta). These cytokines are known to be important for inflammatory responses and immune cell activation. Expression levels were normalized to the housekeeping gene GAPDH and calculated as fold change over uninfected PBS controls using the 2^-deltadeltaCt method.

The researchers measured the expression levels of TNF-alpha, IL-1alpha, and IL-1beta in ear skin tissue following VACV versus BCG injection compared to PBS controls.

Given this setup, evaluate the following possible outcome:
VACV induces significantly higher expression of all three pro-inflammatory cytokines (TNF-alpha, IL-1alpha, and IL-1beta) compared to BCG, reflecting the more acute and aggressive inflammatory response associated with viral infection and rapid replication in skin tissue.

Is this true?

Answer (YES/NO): NO